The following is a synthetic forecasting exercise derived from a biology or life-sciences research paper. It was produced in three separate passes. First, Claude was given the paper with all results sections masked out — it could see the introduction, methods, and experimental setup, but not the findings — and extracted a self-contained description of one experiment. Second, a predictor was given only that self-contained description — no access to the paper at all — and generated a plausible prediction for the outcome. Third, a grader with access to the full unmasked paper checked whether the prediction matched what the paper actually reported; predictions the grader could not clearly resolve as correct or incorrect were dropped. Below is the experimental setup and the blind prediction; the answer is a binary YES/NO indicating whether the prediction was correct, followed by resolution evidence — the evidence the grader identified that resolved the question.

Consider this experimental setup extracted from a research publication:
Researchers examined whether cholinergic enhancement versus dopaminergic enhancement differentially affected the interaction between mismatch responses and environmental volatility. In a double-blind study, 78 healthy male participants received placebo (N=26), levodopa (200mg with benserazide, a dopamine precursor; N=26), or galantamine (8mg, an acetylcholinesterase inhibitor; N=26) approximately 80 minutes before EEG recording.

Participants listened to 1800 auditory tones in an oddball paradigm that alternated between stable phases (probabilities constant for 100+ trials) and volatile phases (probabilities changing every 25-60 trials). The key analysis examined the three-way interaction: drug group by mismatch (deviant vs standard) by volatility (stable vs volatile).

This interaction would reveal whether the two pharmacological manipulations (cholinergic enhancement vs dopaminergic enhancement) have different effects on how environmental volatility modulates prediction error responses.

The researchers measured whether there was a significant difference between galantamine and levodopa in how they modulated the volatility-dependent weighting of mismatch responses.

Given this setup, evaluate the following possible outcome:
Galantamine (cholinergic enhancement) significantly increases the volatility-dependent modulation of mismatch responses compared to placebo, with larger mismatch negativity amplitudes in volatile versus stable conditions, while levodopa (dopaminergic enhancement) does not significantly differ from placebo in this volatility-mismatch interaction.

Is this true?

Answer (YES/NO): NO